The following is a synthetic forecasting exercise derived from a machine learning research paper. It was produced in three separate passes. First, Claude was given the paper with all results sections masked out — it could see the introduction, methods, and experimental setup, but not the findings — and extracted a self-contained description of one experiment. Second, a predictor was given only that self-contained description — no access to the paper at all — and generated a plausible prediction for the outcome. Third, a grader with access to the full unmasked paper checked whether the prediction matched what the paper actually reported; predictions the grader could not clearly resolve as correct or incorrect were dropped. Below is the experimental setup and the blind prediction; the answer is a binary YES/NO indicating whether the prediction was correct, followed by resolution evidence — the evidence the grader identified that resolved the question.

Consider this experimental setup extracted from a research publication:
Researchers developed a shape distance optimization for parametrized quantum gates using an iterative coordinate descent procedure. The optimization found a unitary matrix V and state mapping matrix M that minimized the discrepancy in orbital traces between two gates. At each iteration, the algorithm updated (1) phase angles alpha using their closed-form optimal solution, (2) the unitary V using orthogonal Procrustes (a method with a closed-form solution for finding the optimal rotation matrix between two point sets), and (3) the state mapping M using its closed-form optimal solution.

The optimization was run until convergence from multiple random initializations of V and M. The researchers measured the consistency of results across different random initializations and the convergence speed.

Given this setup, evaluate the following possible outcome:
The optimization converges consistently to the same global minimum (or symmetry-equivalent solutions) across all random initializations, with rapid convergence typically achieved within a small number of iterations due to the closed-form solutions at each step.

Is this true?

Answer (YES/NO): YES